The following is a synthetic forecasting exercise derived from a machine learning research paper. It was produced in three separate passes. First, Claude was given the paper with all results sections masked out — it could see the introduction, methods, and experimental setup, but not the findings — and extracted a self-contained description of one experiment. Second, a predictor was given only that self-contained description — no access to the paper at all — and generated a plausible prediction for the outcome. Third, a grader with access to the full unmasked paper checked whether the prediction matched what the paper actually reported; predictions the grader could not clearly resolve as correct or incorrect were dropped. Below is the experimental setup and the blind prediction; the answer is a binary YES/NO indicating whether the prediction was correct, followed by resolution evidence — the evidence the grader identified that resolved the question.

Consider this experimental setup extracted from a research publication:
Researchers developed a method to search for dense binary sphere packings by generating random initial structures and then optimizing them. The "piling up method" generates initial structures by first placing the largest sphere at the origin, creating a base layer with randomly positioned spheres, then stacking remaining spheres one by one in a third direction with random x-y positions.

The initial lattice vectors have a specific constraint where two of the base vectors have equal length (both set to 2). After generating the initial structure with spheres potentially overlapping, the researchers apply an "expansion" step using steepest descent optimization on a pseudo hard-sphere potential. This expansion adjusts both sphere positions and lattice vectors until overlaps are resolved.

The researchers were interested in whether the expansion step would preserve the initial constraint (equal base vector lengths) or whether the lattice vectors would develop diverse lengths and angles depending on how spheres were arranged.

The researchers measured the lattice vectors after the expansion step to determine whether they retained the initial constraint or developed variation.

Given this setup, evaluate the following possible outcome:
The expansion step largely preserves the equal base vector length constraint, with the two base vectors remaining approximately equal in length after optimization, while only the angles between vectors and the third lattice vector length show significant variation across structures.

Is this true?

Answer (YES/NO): NO